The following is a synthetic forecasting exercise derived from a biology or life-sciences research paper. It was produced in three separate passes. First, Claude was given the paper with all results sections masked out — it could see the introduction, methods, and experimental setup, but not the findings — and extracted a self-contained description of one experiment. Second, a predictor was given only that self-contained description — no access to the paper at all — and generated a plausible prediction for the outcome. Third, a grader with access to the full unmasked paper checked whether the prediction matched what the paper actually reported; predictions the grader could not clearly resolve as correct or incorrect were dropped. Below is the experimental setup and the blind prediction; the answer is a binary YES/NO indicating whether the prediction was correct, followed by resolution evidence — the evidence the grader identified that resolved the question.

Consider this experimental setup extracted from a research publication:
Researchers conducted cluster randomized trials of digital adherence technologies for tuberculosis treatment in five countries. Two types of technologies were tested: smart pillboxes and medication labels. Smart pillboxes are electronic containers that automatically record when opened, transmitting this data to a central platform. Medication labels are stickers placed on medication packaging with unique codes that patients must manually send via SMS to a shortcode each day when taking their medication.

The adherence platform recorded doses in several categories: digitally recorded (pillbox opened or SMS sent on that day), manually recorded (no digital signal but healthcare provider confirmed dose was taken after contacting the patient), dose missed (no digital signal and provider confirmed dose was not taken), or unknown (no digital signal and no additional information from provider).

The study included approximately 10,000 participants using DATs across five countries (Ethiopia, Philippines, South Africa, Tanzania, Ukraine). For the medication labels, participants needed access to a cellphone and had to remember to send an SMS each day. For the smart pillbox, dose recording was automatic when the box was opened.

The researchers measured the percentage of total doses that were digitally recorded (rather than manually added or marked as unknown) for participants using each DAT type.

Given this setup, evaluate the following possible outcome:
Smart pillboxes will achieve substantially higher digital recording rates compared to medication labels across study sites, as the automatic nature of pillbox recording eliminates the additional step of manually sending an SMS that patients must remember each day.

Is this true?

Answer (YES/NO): YES